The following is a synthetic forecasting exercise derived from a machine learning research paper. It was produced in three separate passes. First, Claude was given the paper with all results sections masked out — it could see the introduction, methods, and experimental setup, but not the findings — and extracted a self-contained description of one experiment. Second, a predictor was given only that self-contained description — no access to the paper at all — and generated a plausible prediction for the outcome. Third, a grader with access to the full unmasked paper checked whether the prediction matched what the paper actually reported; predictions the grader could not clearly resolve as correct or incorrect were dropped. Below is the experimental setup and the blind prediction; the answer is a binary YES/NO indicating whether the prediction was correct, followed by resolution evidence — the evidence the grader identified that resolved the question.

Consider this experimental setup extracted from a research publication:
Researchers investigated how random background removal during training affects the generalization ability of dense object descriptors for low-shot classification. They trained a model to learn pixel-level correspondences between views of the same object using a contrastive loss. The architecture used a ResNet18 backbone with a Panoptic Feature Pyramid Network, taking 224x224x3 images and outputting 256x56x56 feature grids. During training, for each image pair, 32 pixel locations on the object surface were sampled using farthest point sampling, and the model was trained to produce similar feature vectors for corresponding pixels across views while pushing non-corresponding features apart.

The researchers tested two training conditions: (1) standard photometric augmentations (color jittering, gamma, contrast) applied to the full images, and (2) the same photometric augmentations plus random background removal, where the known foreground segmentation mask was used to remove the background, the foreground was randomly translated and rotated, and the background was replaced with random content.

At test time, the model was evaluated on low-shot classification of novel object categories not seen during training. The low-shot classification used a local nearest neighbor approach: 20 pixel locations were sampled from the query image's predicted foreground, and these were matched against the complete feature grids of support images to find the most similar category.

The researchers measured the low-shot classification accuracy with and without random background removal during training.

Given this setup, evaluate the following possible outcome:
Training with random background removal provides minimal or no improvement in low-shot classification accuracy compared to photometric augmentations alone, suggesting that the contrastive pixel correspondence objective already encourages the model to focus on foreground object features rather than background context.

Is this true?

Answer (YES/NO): NO